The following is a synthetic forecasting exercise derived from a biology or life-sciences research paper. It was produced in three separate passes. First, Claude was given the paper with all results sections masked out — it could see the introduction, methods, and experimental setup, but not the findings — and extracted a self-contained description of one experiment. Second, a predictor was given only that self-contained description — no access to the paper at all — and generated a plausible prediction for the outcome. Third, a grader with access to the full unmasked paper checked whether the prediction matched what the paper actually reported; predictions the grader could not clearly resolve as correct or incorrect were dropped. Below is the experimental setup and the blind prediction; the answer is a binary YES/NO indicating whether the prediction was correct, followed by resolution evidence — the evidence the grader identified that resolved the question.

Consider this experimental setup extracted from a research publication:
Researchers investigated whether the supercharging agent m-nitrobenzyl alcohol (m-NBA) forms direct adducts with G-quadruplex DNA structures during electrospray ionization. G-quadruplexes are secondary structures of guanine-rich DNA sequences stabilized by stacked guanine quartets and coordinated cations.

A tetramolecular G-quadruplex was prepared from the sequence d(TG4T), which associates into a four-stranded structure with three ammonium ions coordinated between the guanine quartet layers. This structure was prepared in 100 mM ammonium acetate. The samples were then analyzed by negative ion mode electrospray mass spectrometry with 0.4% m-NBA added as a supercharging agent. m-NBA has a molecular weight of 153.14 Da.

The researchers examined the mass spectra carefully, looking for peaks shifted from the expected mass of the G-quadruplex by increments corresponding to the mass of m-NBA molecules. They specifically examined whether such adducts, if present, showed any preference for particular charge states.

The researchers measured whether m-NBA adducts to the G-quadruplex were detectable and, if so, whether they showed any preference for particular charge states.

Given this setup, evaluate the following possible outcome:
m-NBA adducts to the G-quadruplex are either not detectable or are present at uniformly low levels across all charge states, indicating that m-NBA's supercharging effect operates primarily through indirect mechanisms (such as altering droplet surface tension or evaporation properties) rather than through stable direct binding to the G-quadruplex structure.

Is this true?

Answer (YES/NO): NO